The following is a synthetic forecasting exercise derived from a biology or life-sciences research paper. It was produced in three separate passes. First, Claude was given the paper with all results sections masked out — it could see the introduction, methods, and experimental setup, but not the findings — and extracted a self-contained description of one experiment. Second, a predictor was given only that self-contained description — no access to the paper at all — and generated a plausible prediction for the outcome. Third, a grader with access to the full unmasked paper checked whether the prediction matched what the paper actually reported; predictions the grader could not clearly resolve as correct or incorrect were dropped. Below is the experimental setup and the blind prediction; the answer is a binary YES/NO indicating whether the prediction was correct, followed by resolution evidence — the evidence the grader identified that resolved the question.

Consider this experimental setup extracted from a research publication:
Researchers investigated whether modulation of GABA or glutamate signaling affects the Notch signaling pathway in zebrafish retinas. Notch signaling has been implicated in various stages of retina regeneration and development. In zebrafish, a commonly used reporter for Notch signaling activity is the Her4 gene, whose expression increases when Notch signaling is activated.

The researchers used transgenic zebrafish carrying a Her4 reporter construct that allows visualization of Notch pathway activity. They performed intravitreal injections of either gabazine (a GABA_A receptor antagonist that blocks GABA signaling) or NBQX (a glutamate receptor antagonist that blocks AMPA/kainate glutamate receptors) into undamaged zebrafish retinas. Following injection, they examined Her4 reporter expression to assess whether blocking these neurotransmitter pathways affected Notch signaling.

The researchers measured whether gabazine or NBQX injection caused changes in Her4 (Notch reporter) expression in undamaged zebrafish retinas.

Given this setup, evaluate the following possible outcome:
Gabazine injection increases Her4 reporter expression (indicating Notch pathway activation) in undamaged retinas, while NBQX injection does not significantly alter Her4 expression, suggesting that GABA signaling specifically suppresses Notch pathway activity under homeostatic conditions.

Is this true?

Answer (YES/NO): NO